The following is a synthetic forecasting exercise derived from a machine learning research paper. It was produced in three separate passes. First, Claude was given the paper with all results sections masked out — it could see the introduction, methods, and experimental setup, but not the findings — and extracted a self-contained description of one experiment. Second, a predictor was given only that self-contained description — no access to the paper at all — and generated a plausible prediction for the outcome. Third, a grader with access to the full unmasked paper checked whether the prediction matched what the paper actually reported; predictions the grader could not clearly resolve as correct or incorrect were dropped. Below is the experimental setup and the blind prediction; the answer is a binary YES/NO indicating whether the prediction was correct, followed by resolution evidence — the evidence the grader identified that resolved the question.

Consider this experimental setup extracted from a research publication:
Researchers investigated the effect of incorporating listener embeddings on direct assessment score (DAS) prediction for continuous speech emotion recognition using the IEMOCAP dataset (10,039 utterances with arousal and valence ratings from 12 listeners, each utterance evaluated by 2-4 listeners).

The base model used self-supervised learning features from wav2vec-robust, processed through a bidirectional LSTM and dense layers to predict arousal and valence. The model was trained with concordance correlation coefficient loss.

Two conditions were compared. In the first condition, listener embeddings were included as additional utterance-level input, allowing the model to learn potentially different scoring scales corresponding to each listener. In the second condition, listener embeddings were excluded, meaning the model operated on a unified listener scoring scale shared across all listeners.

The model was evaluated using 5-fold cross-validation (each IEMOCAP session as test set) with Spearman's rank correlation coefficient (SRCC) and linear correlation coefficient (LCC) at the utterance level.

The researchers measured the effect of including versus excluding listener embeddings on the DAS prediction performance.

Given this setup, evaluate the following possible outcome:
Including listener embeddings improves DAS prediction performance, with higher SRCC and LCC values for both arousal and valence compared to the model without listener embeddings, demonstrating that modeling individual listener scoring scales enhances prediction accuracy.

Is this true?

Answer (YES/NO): NO